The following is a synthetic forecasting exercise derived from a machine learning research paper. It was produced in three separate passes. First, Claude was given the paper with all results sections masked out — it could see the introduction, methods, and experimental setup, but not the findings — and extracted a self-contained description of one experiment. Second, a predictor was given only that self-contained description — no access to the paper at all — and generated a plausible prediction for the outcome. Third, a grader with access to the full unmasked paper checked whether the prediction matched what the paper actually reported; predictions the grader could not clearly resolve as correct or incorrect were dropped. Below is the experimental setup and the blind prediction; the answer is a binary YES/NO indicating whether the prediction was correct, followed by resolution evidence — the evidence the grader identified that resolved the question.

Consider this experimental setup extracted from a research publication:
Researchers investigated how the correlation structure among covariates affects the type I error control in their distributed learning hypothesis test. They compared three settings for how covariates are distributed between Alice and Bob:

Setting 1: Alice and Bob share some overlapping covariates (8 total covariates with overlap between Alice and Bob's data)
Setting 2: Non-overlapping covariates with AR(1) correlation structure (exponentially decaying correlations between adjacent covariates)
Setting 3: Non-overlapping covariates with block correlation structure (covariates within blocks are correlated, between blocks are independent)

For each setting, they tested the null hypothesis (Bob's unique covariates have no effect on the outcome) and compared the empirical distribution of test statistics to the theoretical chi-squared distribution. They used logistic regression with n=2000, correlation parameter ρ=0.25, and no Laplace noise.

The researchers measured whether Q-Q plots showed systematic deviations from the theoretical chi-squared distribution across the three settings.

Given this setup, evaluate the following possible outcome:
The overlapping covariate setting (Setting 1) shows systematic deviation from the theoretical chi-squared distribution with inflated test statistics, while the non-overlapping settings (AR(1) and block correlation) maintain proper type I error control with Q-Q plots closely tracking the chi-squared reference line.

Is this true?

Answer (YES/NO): NO